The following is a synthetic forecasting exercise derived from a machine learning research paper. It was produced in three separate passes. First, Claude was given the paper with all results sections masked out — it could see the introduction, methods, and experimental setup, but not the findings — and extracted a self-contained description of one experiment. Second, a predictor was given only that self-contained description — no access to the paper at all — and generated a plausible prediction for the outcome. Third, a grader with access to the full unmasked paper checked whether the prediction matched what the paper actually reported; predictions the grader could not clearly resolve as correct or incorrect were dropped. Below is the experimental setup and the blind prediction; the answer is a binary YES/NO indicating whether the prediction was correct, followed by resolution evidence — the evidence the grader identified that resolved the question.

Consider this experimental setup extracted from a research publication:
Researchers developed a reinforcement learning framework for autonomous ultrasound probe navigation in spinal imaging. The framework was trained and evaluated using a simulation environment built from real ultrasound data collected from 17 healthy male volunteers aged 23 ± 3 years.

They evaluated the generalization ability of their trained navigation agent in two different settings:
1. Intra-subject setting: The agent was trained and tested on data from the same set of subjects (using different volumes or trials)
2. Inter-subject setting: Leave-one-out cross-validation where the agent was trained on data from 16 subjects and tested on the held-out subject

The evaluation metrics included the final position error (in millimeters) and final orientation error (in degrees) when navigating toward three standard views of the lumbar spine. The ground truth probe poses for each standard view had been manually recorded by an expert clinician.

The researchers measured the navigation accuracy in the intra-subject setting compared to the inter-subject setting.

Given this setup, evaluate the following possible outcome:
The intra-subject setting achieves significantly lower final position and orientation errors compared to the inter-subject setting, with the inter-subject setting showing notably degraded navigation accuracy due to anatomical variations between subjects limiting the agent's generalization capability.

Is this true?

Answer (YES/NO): YES